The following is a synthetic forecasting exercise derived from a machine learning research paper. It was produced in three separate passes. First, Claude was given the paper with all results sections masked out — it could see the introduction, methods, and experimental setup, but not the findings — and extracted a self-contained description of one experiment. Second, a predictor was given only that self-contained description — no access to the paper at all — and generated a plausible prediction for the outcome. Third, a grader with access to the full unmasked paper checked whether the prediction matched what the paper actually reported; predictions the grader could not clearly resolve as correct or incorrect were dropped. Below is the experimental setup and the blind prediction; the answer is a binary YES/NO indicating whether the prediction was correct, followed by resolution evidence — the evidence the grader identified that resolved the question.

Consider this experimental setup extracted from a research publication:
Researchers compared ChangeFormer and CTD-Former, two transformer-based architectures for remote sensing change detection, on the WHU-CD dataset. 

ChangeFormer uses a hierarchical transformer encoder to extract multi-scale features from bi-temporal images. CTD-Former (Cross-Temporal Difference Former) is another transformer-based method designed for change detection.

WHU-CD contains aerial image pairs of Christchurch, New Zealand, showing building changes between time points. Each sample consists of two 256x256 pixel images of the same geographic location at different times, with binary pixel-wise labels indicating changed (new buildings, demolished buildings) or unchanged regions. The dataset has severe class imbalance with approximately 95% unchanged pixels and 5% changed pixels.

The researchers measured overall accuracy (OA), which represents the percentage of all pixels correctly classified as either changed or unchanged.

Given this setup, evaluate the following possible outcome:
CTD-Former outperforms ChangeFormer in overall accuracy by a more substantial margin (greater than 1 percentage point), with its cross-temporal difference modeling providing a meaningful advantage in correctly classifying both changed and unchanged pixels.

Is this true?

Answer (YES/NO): NO